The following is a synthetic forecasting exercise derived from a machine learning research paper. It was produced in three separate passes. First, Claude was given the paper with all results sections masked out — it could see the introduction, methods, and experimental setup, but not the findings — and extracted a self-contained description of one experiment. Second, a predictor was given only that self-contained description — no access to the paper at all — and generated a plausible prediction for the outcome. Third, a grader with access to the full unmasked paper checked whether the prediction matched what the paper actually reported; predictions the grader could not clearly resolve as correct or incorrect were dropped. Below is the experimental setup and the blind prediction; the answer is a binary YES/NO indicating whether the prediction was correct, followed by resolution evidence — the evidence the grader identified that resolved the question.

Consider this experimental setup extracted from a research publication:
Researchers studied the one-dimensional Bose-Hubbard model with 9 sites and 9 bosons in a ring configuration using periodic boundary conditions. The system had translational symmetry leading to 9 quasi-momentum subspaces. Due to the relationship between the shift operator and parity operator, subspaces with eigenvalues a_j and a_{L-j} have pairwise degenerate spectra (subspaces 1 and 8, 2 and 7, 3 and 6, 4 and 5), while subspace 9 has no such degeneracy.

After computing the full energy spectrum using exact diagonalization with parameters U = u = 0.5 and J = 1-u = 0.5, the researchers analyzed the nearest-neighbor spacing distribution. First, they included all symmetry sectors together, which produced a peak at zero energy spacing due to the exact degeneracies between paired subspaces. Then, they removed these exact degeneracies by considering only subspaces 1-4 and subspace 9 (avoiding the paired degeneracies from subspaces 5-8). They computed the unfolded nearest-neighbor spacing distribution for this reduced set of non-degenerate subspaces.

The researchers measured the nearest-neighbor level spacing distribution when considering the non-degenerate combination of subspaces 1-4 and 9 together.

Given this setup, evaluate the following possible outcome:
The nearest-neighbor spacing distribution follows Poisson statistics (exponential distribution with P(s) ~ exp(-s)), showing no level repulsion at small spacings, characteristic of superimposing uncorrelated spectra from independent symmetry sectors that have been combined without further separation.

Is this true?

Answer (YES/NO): YES